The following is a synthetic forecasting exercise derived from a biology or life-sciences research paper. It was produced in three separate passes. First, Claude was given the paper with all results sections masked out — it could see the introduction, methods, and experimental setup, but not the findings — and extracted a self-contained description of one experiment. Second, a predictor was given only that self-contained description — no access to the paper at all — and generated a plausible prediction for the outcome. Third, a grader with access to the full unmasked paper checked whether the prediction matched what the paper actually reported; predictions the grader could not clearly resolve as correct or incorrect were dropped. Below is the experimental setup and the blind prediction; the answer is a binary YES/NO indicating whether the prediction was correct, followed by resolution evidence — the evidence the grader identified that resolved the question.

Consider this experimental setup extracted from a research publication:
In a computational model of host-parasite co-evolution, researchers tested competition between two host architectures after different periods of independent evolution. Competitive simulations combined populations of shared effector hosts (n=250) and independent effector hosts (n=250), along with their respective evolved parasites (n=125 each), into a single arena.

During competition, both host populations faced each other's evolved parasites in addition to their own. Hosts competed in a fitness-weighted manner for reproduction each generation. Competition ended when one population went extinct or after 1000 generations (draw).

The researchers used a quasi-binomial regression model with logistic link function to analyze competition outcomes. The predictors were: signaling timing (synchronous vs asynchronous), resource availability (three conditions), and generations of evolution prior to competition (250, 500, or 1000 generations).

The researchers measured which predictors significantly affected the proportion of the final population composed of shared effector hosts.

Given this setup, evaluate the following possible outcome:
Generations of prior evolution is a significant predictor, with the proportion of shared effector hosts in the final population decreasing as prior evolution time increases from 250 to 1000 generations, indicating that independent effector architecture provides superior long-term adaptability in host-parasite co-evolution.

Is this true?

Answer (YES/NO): YES